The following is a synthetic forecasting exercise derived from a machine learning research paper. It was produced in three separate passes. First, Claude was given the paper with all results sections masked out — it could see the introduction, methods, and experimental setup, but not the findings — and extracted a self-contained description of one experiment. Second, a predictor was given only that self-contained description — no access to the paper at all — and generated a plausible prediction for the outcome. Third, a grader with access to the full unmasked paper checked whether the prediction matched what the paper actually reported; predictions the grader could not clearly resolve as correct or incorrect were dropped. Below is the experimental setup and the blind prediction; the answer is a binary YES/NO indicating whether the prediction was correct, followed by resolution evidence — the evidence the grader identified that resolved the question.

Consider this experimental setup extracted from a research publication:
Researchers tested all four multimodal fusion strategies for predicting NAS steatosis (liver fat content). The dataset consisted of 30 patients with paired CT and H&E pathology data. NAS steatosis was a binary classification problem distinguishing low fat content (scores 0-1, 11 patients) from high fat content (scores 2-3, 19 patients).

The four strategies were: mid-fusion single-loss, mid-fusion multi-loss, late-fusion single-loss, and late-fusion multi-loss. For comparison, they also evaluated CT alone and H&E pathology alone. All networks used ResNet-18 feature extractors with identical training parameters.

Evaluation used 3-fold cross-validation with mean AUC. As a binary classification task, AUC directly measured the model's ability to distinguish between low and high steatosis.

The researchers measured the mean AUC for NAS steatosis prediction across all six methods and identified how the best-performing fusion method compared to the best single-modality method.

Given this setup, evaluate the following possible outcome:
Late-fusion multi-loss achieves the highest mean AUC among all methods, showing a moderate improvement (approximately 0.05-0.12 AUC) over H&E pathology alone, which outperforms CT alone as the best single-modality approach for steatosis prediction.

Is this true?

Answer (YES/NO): NO